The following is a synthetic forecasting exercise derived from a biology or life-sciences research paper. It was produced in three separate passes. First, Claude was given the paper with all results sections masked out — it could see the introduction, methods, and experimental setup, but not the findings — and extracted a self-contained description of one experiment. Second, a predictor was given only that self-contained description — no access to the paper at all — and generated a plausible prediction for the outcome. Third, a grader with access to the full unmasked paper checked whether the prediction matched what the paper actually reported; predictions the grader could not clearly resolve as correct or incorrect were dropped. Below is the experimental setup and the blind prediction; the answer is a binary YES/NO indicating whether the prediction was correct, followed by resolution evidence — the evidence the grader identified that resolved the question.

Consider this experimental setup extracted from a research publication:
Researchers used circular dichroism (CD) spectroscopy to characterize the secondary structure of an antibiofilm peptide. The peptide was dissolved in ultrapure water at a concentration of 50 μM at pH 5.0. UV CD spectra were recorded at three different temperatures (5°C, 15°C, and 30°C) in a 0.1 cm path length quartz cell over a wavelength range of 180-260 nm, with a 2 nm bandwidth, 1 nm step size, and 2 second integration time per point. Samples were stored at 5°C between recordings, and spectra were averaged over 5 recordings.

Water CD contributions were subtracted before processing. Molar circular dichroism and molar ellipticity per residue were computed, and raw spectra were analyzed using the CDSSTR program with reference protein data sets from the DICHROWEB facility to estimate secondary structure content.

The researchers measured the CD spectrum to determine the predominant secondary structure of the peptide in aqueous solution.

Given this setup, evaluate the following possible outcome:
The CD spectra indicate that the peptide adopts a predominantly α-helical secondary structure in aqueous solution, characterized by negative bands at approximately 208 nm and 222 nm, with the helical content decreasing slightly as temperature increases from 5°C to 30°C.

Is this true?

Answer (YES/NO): NO